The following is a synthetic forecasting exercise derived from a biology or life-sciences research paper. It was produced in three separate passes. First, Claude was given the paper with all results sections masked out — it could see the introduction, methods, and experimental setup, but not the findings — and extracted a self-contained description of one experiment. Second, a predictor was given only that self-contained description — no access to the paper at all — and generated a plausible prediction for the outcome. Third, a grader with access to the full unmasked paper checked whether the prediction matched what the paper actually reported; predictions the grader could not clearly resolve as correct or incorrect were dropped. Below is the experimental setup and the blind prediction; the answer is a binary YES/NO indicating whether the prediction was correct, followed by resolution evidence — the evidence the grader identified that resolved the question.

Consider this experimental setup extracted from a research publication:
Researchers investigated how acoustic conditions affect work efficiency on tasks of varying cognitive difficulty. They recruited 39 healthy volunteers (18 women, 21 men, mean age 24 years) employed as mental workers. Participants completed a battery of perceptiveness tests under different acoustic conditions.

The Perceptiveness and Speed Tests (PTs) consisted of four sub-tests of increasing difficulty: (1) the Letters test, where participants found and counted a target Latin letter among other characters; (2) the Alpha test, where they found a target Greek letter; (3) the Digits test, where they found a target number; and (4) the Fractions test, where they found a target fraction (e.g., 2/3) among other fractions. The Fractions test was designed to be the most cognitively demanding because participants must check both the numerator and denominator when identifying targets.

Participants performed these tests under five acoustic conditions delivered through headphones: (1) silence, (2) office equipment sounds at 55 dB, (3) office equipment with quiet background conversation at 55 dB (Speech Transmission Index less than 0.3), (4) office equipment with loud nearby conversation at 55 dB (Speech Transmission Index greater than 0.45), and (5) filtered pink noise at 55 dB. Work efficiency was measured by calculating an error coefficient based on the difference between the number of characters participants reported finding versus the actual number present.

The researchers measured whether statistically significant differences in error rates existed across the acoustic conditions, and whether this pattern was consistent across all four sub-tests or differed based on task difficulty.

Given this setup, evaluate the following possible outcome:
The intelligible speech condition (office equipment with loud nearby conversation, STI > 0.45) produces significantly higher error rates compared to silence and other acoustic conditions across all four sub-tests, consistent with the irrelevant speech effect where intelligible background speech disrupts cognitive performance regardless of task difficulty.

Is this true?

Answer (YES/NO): NO